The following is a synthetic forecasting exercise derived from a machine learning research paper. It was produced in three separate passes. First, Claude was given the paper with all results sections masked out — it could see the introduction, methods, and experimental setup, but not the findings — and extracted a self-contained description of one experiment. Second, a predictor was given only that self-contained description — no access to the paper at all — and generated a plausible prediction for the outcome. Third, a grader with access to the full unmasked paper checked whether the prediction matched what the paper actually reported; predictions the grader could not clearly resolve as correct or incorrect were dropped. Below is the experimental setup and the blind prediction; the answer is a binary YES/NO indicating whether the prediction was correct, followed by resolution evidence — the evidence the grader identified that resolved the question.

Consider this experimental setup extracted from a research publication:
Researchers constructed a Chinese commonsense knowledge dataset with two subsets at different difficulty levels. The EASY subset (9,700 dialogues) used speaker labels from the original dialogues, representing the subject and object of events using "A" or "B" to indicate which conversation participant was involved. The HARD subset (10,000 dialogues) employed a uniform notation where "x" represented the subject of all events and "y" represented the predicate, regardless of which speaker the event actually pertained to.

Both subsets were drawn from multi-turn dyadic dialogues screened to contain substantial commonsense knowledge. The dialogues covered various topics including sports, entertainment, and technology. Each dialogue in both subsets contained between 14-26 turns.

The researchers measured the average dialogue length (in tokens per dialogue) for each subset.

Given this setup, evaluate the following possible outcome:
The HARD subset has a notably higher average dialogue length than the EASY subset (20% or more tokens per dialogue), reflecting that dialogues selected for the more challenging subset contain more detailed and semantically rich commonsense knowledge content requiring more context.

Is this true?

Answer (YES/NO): NO